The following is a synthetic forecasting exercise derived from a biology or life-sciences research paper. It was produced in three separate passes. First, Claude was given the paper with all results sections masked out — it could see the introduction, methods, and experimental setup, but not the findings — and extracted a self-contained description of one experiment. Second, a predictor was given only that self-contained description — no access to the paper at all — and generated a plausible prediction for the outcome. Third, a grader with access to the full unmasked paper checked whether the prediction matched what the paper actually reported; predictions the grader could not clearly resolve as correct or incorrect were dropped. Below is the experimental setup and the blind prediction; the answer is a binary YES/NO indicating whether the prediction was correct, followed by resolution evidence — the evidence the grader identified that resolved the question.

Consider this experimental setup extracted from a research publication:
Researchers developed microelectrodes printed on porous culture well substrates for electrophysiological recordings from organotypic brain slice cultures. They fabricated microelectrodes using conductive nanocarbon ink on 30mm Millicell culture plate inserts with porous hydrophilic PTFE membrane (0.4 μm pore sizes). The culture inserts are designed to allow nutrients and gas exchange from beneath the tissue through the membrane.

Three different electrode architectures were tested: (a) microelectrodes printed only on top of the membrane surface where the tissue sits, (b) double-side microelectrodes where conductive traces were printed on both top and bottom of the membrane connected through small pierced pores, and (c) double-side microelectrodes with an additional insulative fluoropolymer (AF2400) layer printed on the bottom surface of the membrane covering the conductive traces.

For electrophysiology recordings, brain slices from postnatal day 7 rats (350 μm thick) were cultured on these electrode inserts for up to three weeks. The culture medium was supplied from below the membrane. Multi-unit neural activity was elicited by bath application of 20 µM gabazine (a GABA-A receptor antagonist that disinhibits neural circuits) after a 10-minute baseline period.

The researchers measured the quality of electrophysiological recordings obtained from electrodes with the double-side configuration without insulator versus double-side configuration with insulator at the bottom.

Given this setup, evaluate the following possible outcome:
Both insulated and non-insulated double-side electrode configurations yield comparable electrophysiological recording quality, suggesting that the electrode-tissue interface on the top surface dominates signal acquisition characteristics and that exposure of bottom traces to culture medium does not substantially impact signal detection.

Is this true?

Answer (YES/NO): NO